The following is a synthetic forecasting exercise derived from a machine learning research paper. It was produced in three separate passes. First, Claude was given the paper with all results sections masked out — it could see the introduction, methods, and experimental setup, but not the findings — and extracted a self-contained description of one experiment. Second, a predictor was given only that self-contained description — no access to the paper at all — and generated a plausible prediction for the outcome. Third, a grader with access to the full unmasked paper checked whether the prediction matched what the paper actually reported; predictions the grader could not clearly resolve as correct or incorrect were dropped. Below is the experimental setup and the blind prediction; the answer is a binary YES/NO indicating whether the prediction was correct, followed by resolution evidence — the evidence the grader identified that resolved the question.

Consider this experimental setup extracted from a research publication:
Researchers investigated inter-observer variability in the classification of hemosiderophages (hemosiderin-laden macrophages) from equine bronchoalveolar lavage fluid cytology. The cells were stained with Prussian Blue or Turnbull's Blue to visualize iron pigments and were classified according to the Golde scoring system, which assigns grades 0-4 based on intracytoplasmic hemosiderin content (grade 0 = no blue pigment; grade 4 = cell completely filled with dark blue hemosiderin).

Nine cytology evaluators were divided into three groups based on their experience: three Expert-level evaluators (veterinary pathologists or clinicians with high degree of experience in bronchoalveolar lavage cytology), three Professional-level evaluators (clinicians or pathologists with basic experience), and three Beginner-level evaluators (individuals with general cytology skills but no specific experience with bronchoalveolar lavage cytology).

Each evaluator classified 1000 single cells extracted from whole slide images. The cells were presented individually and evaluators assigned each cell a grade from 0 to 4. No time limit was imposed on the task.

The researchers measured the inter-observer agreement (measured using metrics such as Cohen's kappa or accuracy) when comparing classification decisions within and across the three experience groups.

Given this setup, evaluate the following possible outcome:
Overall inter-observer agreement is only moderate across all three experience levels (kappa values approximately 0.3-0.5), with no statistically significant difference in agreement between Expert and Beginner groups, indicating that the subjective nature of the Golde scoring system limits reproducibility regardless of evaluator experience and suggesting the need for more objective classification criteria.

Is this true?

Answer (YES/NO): NO